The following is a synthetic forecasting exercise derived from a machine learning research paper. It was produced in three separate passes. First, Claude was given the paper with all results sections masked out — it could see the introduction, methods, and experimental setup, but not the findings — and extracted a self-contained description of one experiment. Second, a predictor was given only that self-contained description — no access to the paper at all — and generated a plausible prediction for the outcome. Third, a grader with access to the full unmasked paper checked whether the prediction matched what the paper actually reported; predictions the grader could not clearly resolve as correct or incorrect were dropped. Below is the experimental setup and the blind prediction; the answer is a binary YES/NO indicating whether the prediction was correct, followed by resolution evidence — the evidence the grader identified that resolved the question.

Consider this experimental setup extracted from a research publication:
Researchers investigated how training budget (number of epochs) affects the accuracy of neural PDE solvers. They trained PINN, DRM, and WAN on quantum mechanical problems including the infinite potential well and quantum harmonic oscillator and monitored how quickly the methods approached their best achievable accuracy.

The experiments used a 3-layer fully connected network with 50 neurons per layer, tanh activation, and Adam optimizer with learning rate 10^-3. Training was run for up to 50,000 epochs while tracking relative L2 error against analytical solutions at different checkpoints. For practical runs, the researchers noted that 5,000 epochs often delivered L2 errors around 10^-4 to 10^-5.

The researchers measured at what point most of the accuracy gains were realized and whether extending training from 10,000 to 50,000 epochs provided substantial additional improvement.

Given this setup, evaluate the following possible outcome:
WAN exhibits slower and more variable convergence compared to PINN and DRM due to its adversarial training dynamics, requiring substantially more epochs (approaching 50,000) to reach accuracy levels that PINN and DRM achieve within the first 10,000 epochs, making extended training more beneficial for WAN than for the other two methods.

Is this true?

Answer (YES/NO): NO